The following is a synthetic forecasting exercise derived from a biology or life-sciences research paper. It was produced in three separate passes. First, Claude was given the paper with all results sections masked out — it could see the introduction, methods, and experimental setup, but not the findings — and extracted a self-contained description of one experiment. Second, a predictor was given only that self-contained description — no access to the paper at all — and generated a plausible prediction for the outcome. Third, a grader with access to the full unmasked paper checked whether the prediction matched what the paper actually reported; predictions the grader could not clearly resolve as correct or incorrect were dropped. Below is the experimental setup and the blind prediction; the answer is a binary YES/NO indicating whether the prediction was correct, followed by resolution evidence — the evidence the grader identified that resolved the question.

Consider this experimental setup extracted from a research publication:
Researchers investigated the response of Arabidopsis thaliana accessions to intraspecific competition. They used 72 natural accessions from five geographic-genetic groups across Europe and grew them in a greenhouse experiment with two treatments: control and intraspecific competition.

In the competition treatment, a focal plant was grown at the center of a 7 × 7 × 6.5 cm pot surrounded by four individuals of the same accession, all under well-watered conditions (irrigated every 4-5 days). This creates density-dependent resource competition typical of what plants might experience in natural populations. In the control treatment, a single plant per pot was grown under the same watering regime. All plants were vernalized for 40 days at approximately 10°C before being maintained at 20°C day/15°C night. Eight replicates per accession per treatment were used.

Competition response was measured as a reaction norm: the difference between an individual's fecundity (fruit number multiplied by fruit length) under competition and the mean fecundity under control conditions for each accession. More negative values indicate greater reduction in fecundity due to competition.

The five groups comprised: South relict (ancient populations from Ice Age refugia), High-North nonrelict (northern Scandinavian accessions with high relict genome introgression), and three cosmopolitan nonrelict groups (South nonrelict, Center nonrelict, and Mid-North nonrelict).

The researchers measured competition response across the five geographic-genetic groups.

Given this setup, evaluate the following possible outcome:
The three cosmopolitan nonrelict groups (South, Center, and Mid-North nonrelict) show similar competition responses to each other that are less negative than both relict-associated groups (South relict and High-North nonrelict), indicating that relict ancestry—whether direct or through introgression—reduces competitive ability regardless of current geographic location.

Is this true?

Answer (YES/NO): NO